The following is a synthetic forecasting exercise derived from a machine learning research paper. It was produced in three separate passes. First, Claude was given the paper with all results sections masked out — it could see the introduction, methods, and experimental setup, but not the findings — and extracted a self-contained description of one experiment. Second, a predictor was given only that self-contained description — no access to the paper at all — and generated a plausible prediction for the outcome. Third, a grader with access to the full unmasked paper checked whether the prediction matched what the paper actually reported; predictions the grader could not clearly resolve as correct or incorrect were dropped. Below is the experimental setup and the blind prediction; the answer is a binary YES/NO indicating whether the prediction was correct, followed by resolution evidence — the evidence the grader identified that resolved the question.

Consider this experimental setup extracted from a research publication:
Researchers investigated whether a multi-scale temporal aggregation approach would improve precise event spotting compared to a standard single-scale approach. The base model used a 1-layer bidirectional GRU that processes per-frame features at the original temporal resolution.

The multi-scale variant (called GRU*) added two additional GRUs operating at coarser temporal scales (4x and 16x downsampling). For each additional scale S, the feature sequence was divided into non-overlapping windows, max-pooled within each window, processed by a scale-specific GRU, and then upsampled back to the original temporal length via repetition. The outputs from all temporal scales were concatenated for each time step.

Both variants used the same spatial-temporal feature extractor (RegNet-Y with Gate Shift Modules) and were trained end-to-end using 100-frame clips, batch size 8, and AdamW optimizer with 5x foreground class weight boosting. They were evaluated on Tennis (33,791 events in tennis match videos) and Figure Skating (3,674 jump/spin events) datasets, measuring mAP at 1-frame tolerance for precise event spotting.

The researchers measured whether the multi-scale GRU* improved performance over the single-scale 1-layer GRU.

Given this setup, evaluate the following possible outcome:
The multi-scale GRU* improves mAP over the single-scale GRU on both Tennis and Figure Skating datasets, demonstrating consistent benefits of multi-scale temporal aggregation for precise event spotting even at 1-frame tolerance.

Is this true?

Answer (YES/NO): NO